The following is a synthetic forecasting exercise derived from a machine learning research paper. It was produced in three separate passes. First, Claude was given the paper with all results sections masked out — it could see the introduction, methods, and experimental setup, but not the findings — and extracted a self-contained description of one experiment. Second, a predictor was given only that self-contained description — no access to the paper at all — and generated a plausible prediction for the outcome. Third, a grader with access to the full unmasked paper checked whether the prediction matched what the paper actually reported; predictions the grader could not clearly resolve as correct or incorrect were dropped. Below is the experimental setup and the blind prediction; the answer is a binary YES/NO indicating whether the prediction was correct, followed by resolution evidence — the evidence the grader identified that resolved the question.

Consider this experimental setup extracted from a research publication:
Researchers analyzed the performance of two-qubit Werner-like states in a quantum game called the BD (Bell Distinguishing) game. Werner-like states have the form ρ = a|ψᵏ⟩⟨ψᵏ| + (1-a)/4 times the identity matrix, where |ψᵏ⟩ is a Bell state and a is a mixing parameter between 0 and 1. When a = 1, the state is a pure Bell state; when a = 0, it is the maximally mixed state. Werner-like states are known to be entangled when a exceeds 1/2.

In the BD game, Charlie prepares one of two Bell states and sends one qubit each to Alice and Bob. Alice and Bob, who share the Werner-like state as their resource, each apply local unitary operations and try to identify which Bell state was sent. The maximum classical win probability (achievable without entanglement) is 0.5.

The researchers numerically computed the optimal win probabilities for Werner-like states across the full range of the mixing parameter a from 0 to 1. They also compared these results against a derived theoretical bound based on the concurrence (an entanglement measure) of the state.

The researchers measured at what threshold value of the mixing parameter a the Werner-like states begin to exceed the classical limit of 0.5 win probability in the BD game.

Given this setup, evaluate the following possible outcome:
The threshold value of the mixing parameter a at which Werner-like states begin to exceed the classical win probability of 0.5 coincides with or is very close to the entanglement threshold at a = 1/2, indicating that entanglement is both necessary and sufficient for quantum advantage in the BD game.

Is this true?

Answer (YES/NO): NO